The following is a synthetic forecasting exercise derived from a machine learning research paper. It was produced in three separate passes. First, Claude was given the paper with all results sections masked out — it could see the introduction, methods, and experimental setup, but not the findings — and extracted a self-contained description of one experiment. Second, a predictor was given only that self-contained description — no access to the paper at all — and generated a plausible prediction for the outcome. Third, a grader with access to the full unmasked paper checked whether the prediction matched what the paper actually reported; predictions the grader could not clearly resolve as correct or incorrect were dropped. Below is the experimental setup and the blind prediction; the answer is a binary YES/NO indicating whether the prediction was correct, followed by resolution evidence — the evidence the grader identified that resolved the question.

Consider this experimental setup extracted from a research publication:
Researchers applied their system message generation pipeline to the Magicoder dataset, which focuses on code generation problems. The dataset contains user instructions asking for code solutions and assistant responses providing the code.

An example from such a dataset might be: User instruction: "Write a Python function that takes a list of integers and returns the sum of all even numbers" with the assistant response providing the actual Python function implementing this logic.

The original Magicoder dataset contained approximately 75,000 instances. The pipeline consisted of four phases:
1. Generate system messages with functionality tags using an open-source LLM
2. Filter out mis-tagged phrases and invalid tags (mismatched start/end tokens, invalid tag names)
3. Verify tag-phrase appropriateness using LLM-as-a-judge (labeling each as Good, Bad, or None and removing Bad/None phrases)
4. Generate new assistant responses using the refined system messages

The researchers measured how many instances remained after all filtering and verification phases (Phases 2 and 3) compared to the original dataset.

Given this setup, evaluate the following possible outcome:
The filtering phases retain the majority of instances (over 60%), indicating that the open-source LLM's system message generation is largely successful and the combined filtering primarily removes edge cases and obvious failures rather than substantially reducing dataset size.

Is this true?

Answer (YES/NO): YES